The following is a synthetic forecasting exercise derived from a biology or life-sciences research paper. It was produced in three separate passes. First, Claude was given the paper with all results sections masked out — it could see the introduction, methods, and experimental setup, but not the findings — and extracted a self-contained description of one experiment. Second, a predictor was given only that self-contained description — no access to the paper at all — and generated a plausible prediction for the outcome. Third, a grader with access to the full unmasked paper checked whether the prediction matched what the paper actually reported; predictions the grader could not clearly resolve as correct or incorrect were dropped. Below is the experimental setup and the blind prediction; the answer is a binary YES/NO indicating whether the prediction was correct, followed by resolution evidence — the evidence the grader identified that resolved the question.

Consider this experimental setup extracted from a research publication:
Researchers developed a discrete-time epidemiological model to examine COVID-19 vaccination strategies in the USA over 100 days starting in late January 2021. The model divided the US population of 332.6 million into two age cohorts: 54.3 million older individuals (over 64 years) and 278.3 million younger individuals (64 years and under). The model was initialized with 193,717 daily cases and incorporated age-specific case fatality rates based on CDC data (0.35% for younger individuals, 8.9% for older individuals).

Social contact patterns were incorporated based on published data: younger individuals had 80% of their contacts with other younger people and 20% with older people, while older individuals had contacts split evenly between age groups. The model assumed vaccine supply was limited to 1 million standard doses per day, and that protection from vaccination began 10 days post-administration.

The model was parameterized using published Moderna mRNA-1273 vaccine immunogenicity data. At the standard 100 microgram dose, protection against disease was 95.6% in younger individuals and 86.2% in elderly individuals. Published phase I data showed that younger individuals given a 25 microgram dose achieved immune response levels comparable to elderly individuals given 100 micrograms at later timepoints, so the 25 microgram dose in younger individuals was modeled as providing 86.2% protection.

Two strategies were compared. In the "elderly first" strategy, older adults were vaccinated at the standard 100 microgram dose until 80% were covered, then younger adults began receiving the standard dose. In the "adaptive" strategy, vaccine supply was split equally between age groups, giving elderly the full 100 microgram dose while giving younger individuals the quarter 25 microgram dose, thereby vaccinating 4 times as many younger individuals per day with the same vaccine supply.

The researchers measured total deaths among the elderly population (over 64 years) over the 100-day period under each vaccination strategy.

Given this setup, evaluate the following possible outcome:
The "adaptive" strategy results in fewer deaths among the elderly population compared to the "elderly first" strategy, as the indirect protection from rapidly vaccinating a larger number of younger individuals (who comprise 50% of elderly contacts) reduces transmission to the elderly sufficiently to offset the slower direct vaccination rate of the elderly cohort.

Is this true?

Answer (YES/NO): YES